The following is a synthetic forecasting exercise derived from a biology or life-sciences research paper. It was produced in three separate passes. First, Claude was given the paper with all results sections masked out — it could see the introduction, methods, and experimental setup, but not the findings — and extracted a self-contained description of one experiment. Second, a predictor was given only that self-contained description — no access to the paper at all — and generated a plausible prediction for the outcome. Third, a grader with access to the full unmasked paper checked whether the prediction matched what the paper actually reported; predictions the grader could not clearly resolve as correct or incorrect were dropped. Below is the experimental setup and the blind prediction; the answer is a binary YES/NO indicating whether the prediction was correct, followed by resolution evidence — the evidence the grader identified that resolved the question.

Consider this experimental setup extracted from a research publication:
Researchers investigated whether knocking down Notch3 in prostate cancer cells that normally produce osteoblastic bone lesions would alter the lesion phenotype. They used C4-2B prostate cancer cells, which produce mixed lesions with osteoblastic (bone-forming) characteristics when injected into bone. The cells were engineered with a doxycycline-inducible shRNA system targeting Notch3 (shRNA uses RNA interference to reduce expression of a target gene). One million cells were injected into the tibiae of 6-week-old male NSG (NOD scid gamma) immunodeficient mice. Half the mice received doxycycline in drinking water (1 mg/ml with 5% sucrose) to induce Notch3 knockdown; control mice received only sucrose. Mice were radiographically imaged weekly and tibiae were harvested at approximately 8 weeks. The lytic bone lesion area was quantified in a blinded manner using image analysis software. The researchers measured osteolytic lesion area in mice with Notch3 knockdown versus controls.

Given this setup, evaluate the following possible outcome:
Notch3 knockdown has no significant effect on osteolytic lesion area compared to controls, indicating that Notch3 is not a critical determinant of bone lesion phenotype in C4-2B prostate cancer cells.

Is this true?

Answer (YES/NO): NO